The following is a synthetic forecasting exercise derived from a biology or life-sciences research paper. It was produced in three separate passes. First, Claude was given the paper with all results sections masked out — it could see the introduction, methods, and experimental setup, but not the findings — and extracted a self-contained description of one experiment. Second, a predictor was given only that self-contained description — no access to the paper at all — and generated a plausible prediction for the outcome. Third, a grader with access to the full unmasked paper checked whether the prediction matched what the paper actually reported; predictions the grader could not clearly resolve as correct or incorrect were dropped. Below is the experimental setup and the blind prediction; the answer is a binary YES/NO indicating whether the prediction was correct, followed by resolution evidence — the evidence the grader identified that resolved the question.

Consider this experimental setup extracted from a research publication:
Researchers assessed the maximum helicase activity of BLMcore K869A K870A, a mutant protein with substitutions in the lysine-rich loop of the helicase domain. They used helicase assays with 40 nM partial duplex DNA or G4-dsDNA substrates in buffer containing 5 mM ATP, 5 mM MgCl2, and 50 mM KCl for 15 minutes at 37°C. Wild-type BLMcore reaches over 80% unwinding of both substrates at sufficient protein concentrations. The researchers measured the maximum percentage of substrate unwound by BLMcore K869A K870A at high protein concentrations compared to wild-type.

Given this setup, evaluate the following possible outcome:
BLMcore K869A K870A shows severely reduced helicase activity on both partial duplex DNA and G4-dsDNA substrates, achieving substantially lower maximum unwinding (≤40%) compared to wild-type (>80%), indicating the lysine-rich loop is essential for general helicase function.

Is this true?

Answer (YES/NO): NO